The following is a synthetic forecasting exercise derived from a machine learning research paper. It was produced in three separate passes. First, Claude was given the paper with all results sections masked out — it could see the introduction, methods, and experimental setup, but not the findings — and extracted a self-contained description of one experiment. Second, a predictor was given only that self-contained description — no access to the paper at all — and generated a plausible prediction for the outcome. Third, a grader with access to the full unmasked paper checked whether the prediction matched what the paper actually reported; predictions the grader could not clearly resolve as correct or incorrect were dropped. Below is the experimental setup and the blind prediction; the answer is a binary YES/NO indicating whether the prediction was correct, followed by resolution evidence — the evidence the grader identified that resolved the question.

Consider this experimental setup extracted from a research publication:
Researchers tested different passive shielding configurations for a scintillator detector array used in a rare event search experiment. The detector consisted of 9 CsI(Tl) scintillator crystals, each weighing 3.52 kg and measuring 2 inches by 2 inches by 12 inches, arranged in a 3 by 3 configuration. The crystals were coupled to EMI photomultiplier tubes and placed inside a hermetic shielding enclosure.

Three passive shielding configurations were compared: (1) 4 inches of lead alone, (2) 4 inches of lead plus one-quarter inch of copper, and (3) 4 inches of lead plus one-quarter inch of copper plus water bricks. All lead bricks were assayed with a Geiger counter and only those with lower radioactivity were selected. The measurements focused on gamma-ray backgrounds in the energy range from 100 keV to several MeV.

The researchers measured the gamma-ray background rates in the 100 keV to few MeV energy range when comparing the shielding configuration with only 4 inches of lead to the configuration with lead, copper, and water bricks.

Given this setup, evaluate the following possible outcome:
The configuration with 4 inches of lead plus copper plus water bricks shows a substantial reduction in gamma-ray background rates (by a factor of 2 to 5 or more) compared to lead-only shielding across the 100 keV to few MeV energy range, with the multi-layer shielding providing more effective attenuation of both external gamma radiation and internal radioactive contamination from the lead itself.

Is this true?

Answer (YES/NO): NO